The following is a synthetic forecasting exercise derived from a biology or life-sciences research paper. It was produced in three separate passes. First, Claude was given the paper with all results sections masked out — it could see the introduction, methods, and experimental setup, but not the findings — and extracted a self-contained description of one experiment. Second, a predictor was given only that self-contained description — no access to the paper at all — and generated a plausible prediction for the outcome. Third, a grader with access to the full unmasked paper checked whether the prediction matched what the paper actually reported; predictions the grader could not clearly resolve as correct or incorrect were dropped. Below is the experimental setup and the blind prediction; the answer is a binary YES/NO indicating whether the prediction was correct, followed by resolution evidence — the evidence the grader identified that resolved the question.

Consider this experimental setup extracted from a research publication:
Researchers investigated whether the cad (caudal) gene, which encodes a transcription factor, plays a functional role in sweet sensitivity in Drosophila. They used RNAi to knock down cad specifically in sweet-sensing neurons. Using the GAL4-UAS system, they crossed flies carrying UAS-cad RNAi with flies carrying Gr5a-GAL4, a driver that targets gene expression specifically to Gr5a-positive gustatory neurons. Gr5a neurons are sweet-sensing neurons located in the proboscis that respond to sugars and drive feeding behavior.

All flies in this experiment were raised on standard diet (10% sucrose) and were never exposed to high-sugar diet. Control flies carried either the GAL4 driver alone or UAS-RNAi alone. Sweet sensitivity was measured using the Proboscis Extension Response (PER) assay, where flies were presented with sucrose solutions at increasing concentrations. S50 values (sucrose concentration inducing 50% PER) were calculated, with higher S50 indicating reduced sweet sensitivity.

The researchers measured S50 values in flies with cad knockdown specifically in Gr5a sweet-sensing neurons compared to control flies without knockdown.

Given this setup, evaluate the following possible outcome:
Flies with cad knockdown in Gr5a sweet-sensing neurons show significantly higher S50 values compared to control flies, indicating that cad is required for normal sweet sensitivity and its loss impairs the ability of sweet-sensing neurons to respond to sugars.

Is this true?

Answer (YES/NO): YES